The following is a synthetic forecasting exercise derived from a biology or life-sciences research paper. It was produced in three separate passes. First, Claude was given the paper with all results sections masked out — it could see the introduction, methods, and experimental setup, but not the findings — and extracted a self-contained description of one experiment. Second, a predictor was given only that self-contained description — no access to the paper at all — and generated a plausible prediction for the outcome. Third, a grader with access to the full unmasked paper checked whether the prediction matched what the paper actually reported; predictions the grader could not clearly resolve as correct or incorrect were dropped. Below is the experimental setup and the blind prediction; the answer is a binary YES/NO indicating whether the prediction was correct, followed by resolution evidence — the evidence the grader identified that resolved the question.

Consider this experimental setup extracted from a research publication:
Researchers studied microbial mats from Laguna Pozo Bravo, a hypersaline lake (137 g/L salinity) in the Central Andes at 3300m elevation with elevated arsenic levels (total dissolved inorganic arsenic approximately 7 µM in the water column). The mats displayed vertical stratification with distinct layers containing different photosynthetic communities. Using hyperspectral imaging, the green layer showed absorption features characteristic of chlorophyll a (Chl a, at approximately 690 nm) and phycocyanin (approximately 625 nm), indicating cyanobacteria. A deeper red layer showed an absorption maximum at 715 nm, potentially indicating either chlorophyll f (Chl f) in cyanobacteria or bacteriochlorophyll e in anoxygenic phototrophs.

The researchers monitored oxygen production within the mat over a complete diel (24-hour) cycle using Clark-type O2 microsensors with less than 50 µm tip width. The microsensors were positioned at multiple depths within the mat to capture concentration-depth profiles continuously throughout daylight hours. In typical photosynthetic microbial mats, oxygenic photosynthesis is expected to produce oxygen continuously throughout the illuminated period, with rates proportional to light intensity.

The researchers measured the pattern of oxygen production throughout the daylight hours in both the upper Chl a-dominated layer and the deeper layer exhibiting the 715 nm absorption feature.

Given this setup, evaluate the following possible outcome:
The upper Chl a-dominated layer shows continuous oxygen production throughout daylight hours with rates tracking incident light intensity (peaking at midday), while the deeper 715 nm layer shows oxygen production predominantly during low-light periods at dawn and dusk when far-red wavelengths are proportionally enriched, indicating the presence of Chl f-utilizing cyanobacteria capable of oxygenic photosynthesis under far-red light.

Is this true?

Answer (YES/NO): NO